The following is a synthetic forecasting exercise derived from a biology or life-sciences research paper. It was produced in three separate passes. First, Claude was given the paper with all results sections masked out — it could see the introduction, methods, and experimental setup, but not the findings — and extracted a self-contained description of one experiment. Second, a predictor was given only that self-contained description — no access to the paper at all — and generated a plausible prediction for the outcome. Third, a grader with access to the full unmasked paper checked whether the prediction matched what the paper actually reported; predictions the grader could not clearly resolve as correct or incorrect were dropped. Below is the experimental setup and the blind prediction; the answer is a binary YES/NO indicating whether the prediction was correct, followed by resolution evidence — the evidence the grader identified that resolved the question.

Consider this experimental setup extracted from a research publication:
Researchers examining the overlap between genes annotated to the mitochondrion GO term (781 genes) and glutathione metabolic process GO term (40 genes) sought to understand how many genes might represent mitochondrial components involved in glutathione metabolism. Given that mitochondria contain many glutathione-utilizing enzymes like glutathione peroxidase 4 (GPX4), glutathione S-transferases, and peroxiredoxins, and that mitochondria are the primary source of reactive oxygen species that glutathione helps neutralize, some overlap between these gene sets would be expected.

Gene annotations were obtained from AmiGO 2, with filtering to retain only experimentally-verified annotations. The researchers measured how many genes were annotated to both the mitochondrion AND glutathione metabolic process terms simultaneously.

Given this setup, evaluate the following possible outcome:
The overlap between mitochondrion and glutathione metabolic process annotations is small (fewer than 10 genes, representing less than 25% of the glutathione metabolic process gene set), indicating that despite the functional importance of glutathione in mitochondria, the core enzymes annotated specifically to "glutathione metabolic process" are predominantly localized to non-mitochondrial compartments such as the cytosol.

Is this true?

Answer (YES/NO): YES